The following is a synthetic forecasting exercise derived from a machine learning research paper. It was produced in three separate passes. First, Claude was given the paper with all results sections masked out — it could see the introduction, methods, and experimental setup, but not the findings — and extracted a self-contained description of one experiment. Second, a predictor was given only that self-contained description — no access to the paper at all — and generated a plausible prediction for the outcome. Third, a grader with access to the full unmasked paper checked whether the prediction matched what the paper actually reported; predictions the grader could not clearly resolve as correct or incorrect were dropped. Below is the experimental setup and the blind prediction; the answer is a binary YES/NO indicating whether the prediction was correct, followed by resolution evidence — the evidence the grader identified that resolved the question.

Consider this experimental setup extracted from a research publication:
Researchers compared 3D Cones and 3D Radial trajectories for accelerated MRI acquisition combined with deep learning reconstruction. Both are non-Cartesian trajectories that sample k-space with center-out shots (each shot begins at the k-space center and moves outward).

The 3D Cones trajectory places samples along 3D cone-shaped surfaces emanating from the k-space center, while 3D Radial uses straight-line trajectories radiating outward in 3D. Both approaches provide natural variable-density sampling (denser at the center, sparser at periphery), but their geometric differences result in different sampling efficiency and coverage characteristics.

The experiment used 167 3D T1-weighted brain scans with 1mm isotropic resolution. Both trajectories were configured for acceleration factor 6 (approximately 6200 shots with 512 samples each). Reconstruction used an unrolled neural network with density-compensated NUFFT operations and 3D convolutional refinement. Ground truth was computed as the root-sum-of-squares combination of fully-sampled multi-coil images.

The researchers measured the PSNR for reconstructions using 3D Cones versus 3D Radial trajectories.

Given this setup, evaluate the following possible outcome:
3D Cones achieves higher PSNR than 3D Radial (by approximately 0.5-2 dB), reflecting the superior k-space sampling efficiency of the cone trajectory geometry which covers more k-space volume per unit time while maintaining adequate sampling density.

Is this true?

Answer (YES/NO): NO